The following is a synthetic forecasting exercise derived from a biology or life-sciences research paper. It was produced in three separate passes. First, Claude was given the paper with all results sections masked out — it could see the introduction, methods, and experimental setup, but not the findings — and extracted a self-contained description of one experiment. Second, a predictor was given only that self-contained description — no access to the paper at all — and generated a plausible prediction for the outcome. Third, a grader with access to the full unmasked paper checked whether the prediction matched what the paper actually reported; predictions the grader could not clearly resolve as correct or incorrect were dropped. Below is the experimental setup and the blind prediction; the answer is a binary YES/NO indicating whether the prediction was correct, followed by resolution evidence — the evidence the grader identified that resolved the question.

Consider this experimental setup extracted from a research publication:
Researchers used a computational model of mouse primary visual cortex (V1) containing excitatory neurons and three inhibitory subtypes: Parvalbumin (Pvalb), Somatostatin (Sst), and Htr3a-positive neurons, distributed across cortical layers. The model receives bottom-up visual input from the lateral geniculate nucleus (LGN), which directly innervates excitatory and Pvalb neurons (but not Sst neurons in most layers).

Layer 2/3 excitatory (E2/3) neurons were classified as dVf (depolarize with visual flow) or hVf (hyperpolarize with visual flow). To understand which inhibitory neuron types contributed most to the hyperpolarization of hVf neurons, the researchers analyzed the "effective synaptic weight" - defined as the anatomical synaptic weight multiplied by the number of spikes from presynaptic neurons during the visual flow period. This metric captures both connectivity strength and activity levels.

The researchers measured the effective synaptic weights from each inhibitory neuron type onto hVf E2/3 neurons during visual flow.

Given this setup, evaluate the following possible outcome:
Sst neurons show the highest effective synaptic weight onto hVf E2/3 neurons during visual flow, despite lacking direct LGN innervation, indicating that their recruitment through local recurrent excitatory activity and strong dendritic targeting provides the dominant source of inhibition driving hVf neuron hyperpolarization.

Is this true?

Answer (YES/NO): NO